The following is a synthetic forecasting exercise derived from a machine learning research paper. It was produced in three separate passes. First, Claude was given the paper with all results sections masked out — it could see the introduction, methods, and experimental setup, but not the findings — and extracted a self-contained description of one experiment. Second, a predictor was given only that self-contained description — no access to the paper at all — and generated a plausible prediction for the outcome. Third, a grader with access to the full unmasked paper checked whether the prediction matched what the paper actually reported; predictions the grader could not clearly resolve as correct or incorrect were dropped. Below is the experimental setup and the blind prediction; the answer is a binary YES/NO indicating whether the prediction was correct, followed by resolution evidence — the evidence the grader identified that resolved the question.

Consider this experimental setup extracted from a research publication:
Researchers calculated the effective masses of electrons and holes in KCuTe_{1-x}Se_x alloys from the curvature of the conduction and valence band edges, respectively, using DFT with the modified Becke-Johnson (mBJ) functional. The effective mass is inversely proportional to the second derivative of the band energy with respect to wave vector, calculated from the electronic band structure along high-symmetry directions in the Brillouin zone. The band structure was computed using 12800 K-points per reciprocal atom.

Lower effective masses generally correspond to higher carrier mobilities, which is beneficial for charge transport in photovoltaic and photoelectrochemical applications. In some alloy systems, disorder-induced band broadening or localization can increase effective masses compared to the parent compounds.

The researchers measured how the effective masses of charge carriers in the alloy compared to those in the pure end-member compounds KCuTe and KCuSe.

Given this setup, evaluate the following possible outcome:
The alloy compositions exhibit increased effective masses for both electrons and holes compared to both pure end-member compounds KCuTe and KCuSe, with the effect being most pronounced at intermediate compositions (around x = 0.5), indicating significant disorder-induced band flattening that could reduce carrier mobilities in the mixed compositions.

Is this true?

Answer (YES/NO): NO